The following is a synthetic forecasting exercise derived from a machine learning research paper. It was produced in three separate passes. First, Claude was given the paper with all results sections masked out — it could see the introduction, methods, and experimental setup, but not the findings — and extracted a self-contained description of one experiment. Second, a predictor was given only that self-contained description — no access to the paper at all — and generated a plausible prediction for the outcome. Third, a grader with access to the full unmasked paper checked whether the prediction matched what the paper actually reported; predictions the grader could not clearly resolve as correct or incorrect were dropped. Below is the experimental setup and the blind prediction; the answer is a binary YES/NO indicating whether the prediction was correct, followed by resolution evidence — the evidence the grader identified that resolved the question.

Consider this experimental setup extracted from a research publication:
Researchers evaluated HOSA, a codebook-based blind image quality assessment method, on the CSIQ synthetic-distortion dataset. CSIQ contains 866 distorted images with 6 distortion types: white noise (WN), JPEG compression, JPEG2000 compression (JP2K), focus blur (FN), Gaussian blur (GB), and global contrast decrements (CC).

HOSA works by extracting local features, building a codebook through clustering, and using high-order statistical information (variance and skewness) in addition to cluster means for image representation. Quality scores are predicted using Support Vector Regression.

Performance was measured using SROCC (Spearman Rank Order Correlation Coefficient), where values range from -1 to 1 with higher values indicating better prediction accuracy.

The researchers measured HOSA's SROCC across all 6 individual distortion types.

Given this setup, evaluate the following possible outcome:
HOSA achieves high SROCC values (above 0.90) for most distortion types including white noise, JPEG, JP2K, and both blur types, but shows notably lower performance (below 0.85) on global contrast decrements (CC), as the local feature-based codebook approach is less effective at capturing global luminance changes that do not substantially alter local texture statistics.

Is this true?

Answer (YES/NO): NO